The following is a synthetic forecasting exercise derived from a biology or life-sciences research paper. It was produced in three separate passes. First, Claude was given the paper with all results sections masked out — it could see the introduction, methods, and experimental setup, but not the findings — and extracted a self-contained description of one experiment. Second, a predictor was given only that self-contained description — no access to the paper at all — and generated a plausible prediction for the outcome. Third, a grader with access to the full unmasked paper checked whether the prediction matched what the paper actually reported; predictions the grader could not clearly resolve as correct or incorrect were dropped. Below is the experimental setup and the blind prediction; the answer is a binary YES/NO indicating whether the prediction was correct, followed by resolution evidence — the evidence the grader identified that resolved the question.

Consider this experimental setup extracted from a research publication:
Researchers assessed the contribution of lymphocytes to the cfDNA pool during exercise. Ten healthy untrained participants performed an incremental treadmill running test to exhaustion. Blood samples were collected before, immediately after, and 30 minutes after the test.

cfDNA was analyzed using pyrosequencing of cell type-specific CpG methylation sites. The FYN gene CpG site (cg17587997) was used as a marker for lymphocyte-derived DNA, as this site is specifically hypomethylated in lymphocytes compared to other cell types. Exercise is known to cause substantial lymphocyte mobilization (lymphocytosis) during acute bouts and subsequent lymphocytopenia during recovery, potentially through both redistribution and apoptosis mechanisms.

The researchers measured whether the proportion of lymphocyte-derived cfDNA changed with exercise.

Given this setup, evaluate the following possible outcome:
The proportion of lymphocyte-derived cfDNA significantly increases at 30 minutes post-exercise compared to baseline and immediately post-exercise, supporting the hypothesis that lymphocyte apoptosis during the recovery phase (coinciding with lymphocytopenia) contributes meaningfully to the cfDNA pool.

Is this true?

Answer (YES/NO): NO